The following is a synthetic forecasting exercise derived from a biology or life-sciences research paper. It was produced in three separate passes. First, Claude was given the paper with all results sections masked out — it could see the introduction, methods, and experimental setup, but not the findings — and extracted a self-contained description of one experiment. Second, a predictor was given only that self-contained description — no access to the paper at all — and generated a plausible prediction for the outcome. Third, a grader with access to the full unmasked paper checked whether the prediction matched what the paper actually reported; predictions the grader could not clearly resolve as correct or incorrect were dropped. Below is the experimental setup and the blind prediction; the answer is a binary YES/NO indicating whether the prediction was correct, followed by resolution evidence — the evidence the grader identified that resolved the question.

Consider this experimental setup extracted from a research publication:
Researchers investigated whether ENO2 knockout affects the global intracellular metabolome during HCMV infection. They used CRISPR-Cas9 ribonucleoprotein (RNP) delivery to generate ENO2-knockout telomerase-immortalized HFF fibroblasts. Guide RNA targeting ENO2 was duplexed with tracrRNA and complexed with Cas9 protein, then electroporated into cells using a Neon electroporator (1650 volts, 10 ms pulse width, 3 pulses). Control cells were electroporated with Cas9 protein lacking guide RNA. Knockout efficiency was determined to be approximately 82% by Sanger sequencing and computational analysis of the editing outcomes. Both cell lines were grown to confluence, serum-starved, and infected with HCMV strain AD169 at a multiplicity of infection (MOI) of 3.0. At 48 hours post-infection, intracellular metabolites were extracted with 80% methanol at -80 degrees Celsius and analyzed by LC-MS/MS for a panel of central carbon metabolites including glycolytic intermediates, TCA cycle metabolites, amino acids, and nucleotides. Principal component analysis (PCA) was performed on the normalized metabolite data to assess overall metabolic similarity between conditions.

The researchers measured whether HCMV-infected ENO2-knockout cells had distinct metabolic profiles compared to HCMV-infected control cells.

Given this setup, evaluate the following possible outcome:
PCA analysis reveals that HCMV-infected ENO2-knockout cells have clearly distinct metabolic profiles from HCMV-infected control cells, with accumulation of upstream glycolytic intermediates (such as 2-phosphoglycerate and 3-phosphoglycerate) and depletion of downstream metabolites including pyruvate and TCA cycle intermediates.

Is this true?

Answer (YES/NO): NO